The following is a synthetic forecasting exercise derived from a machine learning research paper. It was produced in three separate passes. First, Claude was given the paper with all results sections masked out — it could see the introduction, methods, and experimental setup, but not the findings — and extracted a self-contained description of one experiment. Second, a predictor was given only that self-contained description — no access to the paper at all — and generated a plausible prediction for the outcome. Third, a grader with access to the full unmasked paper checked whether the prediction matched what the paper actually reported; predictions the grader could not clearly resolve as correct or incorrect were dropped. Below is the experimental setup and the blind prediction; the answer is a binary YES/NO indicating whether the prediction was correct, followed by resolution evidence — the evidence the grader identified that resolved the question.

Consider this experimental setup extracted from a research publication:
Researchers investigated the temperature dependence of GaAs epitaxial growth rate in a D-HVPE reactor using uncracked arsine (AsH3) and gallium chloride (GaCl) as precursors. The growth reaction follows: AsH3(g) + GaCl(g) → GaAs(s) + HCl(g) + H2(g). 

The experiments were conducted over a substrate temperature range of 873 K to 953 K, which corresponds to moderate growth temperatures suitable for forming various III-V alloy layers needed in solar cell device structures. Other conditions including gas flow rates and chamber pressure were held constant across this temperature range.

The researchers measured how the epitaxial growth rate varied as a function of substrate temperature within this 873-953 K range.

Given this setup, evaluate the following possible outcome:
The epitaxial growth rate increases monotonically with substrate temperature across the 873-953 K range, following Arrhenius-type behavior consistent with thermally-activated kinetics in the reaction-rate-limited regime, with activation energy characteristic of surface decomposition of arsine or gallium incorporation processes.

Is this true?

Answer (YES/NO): NO